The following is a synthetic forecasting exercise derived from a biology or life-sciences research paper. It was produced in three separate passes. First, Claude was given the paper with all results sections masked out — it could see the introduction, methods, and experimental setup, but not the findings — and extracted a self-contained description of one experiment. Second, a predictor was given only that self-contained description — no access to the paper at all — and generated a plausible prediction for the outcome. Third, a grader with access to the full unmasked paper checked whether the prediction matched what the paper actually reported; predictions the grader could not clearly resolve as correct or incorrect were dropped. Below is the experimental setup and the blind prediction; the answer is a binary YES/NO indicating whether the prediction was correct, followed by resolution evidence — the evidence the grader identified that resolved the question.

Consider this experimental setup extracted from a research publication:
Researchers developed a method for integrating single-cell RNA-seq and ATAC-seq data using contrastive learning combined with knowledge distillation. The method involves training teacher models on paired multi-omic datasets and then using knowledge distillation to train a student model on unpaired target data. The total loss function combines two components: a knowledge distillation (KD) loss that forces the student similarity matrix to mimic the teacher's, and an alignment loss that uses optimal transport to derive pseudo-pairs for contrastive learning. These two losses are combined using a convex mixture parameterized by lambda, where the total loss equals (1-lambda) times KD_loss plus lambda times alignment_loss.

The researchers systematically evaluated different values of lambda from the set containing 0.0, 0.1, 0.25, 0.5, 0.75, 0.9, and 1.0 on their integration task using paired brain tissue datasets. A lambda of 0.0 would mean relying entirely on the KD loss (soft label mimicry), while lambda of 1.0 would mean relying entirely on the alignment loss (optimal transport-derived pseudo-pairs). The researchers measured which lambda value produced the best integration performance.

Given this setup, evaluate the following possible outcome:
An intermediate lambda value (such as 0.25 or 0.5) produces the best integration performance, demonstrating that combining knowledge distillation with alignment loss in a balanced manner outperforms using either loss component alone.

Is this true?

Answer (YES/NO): NO